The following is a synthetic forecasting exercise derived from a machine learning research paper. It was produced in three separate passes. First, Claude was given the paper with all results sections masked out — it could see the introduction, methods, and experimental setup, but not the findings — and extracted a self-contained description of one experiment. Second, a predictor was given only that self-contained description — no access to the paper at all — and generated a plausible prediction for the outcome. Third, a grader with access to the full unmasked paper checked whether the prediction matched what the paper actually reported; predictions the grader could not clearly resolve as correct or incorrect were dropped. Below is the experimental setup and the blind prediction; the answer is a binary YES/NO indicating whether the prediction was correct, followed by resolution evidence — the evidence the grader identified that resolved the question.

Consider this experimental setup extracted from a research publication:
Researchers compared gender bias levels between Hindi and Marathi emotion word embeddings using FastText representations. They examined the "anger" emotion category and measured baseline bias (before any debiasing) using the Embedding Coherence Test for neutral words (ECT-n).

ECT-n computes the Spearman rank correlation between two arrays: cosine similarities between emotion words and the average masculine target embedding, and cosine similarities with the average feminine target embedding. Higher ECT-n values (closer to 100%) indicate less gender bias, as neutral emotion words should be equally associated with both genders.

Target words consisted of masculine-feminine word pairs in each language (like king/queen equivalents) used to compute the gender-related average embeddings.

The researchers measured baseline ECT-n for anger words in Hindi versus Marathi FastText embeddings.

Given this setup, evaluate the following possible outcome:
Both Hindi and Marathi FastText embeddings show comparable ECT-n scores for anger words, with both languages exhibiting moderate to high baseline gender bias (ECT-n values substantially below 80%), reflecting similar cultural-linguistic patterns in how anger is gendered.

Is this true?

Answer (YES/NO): NO